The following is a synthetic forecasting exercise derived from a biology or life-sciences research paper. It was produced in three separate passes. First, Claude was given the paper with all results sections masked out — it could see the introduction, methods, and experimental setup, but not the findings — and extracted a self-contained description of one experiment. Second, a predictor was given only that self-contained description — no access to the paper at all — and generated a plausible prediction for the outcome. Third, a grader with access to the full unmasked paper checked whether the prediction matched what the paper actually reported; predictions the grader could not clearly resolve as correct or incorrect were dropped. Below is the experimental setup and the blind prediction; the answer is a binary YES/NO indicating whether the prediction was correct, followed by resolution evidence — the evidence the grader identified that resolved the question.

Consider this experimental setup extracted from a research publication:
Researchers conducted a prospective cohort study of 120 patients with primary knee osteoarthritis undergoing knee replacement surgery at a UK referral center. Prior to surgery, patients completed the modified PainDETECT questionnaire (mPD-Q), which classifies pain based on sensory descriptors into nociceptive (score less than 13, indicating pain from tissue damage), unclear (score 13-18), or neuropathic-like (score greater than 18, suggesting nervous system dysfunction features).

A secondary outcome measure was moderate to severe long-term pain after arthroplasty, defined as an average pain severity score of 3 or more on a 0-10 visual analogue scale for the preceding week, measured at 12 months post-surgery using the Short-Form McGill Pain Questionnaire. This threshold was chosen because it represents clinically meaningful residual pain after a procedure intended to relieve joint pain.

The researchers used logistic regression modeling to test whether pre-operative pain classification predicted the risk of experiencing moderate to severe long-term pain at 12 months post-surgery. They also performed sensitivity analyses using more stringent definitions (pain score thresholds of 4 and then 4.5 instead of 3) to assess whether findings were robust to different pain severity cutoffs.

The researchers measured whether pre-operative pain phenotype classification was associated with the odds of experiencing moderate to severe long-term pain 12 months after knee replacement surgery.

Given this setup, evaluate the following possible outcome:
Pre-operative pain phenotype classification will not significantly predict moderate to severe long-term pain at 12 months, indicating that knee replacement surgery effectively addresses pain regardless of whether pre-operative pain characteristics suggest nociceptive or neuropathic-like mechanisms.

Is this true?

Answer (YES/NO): NO